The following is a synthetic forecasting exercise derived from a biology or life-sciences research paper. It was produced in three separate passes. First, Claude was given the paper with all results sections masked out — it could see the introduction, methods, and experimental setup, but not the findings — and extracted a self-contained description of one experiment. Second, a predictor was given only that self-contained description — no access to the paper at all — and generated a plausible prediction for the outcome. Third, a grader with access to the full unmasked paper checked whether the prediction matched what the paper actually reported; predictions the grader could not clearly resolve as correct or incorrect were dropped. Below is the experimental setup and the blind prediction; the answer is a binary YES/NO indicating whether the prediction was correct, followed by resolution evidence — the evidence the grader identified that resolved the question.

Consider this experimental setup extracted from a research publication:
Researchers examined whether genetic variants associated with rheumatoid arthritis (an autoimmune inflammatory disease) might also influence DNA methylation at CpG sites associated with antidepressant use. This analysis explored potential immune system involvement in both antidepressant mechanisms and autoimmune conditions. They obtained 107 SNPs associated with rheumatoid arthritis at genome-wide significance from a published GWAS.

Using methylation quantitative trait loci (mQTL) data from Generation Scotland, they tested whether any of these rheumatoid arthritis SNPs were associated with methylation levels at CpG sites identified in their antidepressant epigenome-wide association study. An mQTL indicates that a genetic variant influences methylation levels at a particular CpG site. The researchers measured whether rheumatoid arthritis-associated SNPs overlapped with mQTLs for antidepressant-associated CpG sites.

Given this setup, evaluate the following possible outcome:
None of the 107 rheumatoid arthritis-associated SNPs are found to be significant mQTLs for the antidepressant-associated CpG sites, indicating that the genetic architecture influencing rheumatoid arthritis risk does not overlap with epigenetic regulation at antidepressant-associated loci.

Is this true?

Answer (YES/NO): NO